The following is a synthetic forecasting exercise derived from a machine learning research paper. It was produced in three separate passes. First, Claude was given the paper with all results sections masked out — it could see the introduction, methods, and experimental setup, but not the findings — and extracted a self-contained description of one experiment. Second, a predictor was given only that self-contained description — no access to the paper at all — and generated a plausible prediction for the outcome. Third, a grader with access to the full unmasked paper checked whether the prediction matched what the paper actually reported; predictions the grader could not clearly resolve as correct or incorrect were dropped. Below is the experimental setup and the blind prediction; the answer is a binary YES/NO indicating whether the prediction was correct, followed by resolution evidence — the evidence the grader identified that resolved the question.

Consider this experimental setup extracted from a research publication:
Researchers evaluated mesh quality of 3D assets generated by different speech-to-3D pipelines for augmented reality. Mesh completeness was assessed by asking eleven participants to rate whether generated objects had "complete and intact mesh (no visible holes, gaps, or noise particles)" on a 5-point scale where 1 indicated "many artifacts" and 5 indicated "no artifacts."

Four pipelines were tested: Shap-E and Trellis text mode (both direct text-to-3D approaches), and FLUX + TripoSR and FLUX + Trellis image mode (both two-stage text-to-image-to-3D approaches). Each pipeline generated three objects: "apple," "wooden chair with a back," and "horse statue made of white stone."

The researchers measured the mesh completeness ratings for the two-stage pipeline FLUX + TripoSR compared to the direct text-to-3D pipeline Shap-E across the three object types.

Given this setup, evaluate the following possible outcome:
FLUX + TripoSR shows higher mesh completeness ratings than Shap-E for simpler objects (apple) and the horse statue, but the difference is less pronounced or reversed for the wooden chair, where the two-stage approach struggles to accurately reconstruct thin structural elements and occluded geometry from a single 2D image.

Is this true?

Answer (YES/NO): NO